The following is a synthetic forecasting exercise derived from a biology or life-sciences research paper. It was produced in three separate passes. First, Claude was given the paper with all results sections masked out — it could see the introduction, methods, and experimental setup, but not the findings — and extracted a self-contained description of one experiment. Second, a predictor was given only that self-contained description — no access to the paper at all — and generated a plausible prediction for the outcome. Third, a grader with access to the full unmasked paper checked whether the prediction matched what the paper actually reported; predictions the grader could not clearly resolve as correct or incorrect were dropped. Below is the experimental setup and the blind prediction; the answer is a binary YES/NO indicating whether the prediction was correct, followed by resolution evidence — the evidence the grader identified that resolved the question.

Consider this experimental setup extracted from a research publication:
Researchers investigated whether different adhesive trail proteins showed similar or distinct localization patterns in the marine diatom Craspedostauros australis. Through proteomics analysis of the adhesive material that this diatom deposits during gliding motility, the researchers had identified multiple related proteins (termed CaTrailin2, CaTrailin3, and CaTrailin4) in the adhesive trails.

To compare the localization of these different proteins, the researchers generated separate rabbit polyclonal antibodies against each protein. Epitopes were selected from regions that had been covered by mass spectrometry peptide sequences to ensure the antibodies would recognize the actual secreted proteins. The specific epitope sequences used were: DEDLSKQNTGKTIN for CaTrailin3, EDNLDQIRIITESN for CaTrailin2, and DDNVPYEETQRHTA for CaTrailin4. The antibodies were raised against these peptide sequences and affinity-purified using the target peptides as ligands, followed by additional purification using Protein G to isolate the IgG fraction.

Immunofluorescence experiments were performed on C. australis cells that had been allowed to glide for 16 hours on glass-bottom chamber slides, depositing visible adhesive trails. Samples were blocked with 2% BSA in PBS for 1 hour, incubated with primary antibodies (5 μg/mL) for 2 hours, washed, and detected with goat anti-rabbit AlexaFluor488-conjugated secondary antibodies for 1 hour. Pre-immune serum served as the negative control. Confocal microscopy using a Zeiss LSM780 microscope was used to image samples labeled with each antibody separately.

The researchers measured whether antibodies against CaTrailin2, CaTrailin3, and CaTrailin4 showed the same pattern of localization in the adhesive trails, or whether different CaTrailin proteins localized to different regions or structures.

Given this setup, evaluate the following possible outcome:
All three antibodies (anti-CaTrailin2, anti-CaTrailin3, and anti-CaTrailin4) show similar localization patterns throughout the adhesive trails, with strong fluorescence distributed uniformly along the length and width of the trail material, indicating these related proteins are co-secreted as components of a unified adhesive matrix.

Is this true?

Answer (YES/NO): NO